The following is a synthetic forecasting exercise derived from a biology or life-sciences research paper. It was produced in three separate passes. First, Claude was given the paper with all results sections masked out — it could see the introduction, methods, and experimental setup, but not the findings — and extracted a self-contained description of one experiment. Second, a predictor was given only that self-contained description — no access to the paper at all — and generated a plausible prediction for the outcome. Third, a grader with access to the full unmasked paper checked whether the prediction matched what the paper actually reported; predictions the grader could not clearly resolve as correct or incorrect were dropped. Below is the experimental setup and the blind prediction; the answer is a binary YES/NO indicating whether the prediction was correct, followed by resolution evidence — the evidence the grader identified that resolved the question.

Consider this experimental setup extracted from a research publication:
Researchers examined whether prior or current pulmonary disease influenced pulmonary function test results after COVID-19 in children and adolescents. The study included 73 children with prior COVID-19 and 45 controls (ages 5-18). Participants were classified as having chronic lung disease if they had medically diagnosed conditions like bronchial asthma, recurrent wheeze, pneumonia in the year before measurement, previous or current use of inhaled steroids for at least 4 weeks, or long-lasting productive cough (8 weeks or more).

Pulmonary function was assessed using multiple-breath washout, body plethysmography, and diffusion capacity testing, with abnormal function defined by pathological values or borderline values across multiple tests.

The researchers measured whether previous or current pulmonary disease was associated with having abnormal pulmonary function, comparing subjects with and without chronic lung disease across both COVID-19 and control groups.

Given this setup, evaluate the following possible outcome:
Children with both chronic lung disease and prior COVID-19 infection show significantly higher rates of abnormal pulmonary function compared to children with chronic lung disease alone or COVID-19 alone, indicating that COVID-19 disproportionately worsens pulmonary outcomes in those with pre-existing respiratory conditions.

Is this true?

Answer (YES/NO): NO